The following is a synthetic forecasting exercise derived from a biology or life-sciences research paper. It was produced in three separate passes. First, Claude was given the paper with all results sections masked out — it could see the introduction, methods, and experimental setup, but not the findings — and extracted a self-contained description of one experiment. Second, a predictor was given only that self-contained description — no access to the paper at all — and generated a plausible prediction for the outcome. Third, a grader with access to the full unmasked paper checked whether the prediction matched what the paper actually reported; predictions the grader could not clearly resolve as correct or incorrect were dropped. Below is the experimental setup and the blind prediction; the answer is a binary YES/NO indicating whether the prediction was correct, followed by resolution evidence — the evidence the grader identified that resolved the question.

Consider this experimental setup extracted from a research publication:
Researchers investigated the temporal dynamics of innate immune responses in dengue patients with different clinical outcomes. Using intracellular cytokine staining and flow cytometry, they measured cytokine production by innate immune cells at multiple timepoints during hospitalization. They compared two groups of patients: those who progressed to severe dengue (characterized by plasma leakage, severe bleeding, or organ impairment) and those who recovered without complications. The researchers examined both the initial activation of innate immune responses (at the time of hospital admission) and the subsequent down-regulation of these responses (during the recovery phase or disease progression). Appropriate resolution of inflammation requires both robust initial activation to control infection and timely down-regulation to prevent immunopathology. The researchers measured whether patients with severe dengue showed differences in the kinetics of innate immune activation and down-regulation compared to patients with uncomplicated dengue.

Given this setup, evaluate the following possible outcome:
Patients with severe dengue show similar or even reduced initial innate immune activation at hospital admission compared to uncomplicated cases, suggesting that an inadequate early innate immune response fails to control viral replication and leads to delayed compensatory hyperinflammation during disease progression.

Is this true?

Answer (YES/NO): YES